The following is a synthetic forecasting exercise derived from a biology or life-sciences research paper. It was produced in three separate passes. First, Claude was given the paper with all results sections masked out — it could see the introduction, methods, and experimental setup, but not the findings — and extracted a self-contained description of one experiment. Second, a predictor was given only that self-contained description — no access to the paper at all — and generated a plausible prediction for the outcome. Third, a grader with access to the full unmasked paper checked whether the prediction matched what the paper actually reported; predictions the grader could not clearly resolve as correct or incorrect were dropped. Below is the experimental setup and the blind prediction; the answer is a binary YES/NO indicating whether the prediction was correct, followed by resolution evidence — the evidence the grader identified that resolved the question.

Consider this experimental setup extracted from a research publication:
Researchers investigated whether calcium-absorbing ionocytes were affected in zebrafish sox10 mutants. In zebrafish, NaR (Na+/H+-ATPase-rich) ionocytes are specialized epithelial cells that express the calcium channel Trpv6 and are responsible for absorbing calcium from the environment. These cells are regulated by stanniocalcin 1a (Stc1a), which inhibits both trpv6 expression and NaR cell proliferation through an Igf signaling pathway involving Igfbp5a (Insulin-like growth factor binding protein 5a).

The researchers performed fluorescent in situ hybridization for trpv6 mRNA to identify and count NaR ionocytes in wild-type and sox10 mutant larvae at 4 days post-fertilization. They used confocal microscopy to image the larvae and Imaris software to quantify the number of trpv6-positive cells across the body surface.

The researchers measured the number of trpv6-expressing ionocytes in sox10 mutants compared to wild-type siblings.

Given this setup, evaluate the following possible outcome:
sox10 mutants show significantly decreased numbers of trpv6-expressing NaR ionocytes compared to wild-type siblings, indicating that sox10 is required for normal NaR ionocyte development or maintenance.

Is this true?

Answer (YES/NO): NO